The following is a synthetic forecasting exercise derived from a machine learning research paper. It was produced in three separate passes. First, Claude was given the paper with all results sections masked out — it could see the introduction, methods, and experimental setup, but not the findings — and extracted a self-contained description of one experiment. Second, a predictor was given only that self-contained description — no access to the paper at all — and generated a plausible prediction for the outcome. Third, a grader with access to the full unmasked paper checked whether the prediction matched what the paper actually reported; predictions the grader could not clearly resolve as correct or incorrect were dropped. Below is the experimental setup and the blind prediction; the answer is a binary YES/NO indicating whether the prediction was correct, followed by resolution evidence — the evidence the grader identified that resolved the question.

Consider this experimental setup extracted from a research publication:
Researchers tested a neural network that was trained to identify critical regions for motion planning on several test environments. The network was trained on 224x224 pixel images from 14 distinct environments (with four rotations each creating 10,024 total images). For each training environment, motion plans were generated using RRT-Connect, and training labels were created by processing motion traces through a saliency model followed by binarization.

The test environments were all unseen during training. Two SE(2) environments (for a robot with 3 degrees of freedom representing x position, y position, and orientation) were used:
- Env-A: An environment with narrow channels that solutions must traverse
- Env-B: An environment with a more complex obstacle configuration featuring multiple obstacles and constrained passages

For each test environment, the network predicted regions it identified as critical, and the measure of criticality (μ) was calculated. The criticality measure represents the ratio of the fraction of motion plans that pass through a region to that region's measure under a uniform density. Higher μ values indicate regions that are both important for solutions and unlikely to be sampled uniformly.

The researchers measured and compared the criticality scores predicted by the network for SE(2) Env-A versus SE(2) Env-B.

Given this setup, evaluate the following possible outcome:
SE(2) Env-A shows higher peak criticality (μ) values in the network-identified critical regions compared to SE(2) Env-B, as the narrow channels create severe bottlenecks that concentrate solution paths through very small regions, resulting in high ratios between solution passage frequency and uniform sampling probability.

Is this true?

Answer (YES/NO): NO